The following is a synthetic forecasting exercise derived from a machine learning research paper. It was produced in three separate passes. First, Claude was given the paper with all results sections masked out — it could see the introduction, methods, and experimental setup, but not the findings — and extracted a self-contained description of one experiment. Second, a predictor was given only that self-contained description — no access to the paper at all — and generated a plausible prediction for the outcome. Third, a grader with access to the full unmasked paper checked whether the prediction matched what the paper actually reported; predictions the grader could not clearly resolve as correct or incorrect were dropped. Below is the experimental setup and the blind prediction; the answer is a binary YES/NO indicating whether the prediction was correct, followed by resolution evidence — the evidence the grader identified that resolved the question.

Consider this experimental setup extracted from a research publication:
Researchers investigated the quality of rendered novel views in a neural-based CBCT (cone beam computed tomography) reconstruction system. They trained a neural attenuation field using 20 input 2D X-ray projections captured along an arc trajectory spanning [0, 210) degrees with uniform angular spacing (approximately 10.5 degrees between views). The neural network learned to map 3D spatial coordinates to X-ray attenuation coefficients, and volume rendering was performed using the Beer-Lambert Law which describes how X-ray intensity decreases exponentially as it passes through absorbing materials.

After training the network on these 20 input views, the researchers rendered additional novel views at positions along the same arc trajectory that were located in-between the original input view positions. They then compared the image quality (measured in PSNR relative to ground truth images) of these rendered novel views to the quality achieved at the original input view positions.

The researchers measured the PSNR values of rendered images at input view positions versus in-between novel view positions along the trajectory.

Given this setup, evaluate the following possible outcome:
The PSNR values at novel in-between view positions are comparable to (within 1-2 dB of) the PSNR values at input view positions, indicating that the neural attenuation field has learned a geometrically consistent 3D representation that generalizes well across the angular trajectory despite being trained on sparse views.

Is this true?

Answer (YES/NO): NO